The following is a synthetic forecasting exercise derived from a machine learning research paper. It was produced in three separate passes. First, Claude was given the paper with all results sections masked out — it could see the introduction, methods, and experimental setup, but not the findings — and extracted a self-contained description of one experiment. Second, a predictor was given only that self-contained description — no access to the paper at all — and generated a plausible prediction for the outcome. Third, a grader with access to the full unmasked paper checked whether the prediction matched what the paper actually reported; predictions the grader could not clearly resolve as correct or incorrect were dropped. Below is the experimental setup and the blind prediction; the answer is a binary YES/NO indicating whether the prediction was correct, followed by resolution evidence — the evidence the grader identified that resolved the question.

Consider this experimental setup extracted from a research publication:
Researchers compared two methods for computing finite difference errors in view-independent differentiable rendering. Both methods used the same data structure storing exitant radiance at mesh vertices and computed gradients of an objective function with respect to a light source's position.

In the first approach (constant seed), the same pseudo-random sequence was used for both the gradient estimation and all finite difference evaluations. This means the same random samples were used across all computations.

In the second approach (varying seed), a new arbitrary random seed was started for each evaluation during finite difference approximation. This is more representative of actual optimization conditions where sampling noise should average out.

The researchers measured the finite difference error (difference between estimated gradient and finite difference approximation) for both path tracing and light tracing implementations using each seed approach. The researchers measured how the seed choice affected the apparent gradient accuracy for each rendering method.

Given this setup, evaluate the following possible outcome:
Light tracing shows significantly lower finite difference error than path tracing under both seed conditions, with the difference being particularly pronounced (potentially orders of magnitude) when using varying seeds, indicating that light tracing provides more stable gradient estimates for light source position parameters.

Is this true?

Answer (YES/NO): NO